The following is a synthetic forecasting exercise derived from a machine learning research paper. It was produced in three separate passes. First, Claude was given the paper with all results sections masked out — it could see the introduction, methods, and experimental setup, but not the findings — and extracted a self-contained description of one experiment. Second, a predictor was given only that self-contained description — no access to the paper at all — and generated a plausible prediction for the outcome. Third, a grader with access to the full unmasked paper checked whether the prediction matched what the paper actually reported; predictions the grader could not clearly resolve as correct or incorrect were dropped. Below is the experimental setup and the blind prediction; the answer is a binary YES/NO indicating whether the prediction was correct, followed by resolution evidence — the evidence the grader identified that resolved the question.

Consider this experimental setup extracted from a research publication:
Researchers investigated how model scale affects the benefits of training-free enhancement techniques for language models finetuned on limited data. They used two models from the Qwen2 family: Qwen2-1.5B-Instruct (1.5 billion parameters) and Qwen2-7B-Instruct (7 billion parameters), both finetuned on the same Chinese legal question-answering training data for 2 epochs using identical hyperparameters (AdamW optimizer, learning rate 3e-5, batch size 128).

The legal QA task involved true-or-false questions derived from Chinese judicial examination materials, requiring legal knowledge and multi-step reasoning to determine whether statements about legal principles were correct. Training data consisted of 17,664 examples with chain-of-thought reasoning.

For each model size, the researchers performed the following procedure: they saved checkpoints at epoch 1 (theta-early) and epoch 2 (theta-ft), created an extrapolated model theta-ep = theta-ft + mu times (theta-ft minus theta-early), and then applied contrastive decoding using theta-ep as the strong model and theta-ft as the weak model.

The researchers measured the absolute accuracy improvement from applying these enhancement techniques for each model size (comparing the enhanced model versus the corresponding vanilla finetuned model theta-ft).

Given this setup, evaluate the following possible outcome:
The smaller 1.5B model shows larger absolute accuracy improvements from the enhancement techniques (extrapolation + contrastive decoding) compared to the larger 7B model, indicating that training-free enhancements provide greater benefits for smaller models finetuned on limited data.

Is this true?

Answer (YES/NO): NO